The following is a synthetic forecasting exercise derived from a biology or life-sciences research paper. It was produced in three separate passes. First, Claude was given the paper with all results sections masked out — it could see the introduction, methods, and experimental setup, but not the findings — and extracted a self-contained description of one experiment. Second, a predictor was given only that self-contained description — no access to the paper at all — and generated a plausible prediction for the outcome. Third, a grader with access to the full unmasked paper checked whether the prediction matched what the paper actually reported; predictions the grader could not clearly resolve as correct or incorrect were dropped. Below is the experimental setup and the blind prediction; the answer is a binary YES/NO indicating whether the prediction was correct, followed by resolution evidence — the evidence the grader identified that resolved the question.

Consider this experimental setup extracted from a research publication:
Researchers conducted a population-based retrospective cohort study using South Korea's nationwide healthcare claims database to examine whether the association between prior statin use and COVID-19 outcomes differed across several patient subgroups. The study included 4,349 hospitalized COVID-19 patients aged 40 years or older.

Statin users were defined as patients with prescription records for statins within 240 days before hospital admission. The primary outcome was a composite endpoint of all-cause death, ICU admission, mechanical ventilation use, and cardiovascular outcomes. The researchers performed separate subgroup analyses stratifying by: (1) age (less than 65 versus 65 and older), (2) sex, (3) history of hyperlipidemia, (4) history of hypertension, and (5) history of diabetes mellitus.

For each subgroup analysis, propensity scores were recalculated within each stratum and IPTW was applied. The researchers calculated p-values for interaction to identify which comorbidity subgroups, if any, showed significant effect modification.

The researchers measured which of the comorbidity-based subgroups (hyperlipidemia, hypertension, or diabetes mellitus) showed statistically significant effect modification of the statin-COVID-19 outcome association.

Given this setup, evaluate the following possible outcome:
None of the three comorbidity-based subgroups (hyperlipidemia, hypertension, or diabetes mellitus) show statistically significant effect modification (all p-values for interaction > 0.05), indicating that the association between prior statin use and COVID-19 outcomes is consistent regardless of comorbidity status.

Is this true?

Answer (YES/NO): NO